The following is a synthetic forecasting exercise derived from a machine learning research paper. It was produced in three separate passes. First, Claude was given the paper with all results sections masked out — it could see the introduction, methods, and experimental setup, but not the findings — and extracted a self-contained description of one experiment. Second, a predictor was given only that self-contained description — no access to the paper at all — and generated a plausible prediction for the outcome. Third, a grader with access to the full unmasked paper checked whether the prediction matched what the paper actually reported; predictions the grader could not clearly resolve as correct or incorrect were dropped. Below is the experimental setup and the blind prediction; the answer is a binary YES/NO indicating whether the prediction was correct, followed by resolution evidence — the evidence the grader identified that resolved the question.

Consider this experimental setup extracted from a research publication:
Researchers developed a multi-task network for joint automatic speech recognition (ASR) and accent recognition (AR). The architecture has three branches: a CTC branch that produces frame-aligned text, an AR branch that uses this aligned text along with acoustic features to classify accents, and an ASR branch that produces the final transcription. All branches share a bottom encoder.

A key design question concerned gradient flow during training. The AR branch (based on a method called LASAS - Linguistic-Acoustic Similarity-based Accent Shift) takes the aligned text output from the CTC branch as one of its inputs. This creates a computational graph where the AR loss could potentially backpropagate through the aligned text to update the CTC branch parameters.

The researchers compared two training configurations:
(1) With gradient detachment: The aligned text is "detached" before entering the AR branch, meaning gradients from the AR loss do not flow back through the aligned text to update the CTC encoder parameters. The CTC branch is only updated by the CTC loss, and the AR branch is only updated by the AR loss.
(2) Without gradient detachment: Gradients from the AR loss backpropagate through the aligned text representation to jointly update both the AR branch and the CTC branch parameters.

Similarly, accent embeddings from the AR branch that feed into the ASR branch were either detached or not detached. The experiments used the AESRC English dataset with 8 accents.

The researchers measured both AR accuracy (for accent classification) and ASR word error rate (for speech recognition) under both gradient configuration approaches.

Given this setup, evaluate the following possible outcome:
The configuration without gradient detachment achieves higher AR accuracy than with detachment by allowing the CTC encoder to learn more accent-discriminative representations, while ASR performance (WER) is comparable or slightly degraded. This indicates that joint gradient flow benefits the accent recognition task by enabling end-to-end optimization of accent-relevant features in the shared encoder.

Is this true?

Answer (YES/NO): NO